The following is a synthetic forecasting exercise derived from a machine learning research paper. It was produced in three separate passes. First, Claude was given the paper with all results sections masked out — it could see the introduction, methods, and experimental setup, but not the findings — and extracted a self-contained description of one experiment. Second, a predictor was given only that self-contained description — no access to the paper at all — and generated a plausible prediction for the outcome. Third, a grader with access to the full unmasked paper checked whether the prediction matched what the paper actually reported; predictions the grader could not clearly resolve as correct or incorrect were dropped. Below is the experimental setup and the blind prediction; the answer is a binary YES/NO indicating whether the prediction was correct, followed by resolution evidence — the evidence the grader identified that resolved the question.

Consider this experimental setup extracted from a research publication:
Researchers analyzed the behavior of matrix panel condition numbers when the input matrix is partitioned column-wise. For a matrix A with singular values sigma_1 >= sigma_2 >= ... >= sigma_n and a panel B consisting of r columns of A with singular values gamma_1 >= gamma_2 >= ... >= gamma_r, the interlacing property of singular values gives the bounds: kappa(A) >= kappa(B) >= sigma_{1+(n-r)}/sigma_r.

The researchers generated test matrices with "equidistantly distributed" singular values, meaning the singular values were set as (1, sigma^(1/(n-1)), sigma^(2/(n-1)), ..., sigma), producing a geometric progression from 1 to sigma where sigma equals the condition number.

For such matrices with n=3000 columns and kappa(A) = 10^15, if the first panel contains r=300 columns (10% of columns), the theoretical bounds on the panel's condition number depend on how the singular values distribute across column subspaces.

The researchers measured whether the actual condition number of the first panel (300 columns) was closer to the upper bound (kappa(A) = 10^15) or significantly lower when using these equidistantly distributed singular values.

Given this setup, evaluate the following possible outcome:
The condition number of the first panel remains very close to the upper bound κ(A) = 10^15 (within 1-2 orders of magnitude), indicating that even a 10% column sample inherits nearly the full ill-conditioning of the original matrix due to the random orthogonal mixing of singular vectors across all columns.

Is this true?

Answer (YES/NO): NO